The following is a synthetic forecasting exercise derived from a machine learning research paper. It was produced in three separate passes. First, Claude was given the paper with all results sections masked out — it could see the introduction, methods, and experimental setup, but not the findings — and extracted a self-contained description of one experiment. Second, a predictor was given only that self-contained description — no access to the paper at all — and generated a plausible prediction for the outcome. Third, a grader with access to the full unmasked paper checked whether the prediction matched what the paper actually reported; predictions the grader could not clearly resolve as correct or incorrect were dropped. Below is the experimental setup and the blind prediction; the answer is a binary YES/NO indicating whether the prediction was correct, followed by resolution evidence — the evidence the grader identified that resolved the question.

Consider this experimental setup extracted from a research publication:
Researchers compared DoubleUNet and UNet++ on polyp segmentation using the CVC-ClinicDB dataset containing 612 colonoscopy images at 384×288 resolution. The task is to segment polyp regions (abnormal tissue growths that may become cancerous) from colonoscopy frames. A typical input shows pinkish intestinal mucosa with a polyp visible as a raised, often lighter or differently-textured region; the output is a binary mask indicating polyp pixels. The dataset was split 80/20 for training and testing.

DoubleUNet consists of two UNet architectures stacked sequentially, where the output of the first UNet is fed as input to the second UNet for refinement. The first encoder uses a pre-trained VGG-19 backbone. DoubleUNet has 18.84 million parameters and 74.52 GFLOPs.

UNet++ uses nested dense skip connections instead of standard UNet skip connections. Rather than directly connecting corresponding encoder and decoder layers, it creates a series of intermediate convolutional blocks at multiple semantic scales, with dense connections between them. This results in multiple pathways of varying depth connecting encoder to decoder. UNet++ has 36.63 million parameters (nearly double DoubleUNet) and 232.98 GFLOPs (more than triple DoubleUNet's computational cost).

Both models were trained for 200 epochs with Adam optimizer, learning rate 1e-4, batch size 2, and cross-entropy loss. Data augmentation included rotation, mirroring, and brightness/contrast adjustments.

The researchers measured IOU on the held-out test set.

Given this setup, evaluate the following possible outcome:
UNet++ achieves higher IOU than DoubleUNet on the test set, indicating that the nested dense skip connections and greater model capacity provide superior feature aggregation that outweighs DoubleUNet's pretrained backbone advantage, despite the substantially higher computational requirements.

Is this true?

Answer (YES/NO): NO